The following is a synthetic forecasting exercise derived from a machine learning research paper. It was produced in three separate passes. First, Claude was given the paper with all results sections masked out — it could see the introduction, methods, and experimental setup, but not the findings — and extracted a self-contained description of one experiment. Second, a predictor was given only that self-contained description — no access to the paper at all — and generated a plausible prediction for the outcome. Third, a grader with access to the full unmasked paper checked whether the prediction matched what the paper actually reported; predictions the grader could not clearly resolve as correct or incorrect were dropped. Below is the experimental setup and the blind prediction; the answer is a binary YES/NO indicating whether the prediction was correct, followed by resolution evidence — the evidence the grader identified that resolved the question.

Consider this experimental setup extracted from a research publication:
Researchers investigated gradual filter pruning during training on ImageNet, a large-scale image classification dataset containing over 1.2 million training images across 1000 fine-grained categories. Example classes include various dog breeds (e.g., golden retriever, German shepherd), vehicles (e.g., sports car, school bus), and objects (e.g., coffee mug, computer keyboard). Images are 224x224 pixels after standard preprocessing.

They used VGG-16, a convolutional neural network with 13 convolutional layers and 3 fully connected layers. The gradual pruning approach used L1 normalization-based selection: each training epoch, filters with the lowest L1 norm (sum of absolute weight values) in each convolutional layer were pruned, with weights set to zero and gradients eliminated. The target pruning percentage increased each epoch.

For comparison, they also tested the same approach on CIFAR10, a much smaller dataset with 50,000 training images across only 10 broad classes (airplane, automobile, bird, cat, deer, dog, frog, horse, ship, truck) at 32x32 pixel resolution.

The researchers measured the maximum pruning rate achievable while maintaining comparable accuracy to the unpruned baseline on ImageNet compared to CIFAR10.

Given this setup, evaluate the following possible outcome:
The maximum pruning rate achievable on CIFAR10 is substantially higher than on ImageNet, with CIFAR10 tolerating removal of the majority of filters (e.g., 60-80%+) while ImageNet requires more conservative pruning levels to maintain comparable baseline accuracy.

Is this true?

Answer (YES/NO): YES